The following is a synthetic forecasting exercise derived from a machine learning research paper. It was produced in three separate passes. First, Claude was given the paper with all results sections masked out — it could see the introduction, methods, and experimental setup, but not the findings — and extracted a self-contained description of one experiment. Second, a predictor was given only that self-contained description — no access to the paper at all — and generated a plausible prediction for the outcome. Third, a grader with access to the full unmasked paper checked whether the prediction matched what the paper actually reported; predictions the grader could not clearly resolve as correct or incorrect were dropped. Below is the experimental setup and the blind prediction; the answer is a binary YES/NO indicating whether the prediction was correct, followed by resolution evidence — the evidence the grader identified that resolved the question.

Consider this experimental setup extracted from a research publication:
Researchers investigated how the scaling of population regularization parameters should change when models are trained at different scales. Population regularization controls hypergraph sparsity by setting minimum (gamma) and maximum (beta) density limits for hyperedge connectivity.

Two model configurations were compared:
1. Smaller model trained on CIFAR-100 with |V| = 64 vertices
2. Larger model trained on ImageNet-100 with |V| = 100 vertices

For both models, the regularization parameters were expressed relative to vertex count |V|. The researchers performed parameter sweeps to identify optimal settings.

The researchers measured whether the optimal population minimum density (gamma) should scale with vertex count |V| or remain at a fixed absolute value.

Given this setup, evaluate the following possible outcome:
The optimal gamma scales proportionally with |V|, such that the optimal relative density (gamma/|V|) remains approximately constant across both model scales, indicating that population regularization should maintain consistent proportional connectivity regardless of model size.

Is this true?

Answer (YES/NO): NO